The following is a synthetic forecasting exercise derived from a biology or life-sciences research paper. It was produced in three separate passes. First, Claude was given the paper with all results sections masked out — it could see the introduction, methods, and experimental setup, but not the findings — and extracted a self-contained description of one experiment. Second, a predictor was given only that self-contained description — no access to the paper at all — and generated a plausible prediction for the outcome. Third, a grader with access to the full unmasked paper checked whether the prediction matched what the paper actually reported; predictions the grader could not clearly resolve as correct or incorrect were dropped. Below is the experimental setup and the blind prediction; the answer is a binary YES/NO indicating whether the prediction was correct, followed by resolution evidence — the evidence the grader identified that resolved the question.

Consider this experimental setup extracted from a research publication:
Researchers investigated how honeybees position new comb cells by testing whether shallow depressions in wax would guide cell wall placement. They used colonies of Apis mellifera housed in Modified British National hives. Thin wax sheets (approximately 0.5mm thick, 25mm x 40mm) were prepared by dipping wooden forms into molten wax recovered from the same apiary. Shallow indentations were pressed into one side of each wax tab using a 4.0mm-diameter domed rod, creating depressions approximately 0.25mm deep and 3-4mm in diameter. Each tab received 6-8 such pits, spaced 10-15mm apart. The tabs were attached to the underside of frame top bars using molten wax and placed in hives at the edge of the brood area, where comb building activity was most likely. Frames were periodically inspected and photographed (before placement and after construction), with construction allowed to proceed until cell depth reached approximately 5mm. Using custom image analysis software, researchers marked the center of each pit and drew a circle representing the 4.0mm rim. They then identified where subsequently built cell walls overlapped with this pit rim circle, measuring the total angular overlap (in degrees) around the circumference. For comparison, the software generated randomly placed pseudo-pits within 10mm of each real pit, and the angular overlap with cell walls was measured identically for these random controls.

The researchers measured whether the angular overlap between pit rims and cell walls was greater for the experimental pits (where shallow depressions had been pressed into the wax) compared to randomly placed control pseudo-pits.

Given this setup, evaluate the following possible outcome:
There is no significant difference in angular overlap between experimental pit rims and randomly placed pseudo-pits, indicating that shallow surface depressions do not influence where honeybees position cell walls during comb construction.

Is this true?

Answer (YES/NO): NO